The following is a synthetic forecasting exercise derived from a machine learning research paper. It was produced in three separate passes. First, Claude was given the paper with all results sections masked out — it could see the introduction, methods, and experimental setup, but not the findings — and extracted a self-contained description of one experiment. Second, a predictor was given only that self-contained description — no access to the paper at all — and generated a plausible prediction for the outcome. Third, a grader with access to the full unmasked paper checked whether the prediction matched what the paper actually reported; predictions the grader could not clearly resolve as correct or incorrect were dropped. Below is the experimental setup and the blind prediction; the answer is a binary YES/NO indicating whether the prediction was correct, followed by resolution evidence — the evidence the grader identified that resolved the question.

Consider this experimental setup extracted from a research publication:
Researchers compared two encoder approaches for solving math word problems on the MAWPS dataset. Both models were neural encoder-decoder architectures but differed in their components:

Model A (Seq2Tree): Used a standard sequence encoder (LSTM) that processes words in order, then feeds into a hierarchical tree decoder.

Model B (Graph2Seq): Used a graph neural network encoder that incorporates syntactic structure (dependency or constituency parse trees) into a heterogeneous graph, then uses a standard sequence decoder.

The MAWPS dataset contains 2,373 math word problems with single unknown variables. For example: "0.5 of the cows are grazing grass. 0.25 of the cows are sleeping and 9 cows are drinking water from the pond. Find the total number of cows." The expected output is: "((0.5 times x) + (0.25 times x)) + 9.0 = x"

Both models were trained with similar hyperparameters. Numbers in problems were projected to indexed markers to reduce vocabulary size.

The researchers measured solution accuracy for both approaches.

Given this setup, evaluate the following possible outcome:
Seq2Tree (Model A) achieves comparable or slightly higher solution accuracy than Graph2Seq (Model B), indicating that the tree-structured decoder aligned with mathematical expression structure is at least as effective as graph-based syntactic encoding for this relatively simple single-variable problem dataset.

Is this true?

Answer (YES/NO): NO